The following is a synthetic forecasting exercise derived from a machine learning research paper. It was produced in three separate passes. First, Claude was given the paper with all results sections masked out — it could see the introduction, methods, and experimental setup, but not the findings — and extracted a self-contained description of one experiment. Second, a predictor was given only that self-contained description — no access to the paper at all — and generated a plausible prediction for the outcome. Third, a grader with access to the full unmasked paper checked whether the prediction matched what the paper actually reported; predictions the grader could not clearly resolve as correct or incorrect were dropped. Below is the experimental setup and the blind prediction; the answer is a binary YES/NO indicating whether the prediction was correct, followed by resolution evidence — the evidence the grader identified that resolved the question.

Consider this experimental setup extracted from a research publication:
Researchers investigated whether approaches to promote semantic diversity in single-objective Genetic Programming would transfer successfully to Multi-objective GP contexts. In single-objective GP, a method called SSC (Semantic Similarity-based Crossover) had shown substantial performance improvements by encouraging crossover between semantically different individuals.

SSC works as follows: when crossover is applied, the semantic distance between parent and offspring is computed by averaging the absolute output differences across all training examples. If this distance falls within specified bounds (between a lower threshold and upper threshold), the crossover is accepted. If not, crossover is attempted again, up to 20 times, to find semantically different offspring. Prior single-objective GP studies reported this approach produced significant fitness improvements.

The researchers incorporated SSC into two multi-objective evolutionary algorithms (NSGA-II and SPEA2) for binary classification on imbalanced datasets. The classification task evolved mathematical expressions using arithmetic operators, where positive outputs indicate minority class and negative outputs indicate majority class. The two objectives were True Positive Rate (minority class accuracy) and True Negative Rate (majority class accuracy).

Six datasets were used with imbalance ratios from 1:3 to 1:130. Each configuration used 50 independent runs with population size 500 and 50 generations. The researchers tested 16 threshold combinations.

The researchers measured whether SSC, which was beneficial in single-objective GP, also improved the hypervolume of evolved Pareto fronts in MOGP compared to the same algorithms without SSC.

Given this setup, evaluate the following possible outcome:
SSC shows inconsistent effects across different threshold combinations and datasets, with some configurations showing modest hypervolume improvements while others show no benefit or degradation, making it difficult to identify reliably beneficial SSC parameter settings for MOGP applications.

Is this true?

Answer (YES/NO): NO